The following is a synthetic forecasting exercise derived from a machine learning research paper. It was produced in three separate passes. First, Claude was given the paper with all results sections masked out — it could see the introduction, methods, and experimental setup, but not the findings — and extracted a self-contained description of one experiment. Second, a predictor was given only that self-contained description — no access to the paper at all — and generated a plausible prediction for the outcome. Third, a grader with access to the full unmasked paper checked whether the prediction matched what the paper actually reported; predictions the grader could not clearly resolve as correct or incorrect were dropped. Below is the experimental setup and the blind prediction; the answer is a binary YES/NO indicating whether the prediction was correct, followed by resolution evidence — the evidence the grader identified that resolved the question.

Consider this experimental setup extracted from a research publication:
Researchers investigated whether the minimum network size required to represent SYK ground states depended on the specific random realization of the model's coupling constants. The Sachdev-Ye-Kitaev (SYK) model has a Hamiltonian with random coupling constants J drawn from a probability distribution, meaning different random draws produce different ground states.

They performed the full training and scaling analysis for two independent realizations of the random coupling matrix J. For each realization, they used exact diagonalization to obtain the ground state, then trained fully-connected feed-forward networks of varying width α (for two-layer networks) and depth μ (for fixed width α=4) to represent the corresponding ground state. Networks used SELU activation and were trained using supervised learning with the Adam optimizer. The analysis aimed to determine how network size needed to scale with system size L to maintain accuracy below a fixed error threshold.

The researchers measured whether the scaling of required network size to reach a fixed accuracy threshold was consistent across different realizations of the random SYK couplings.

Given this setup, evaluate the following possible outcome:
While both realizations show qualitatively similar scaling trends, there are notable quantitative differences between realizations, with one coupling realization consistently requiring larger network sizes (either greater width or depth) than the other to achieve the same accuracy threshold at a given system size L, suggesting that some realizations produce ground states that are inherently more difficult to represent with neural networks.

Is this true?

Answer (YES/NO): NO